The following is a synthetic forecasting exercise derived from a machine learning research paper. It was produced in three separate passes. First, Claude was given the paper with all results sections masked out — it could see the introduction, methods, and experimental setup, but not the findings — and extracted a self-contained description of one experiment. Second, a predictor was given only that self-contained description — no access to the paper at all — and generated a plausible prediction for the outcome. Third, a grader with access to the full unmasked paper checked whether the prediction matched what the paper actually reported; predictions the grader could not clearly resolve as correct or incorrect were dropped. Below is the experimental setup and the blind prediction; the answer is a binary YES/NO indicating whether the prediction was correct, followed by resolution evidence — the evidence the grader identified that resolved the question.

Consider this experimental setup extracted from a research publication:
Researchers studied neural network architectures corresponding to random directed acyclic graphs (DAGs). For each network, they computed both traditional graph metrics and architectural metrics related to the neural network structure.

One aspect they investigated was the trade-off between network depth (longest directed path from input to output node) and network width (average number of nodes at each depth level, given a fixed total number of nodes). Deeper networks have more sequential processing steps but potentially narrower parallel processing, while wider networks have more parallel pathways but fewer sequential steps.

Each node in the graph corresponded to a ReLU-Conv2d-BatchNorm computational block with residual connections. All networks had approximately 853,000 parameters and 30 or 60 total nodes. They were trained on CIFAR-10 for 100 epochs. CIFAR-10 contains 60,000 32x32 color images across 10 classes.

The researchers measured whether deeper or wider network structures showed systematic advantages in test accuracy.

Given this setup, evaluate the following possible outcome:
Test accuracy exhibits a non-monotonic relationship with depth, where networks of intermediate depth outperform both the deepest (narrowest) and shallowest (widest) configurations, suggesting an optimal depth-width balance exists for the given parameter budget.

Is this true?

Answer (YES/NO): NO